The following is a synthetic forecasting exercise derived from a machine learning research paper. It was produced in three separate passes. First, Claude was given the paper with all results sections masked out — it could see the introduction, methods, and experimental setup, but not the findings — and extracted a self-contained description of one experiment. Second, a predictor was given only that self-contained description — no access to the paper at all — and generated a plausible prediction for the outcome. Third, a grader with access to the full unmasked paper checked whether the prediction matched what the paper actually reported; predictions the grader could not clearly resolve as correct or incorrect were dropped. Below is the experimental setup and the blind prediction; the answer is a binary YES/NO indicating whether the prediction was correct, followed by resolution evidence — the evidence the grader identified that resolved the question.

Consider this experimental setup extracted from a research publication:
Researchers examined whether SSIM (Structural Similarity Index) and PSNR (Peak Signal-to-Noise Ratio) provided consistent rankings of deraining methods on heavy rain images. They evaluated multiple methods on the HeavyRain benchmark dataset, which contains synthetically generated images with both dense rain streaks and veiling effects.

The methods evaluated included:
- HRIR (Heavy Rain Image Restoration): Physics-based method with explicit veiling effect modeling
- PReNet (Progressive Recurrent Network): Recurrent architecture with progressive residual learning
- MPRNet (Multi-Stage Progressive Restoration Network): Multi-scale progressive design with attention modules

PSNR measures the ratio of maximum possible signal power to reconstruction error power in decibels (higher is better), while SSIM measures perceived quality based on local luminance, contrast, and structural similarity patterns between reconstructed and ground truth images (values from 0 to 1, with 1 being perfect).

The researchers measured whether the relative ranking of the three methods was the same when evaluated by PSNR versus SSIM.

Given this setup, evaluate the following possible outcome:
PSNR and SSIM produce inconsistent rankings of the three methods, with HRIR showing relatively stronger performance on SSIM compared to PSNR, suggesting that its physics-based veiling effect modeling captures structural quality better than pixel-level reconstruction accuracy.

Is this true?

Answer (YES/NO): NO